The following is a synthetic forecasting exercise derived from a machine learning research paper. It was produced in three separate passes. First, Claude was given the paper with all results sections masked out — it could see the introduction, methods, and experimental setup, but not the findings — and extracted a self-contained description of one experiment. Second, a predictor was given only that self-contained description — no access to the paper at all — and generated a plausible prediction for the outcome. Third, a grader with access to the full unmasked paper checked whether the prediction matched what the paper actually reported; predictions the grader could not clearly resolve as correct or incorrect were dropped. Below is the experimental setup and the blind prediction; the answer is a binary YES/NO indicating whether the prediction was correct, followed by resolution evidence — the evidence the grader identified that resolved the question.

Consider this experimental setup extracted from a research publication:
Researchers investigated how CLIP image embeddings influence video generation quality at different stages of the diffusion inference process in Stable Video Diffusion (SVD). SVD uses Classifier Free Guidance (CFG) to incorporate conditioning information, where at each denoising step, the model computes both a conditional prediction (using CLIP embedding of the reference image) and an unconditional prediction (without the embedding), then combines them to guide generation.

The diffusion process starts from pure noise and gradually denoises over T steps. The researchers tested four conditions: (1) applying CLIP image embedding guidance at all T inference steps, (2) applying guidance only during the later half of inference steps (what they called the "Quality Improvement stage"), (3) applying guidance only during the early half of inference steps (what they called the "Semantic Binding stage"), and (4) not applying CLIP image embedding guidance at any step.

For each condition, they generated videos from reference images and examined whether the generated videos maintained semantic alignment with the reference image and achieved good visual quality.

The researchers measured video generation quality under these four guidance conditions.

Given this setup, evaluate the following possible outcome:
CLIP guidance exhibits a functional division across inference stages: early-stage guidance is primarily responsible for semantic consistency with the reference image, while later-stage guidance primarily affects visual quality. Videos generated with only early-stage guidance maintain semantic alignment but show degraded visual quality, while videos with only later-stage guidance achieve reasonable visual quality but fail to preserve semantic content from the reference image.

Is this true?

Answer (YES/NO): NO